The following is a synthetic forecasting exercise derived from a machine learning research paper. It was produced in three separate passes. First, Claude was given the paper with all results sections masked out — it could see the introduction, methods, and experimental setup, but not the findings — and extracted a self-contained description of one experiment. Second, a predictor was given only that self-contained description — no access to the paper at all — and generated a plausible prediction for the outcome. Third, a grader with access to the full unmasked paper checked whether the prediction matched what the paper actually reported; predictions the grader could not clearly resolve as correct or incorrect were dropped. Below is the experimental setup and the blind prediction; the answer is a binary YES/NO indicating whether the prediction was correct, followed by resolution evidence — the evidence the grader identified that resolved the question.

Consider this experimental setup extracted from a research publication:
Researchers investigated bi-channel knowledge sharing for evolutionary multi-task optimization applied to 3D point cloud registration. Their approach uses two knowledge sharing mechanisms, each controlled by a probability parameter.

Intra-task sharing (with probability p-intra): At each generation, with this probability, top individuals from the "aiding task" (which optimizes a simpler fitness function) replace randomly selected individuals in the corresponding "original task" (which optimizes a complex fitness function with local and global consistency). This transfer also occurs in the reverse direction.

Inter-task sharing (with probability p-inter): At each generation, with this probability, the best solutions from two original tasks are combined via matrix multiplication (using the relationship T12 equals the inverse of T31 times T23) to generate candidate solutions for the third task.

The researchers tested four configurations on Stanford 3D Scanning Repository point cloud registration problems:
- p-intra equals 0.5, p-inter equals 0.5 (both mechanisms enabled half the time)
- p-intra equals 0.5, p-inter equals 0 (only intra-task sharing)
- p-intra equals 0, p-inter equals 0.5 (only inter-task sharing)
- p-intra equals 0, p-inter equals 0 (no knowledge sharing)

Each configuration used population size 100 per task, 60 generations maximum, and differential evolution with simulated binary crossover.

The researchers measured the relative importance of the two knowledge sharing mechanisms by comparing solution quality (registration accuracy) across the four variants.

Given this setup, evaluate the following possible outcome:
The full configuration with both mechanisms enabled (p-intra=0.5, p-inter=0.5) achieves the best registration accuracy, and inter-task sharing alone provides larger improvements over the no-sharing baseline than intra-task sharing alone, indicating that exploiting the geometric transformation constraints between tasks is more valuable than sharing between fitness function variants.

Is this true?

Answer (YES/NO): NO